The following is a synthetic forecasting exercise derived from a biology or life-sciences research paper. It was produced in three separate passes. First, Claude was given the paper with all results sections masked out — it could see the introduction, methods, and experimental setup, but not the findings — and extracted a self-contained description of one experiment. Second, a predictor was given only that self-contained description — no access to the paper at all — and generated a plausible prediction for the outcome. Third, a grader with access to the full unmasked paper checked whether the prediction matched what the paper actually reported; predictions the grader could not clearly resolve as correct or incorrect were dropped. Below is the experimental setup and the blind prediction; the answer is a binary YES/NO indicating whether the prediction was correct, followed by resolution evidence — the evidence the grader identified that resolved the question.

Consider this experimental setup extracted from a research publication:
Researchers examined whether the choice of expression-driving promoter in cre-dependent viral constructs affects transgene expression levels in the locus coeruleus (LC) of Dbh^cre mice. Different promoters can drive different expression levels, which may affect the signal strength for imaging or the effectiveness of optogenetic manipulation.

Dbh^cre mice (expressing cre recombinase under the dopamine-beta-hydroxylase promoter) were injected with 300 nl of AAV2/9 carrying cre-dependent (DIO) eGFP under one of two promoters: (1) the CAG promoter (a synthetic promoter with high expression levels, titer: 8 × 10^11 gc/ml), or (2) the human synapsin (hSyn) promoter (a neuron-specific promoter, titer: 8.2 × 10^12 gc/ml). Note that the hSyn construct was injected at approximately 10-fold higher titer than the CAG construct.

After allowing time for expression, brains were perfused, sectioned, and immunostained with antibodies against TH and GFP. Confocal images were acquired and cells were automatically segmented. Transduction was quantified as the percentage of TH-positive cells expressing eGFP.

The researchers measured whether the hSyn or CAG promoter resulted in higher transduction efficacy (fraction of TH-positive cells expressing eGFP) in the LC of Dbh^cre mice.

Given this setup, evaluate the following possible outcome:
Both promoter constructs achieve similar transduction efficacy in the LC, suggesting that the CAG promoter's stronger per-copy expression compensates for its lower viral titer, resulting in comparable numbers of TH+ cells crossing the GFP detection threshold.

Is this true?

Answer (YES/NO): YES